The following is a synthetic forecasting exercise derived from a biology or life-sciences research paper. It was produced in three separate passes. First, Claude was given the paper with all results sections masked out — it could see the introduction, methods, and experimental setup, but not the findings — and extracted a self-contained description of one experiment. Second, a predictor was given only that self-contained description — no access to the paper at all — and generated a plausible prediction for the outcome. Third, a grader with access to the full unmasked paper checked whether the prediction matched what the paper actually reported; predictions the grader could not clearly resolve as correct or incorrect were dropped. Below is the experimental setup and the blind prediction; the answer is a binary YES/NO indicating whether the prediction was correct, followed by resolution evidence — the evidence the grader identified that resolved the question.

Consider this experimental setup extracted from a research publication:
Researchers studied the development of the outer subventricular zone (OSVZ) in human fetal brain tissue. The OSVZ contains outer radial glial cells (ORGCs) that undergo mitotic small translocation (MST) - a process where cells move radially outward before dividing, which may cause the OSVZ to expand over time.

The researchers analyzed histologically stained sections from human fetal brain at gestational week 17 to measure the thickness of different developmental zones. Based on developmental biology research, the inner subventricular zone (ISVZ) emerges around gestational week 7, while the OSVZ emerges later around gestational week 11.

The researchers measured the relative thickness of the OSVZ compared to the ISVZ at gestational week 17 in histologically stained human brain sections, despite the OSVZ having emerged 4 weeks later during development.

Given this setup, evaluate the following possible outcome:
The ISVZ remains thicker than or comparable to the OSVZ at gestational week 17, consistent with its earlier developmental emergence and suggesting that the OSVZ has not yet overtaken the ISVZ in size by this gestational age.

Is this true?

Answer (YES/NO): NO